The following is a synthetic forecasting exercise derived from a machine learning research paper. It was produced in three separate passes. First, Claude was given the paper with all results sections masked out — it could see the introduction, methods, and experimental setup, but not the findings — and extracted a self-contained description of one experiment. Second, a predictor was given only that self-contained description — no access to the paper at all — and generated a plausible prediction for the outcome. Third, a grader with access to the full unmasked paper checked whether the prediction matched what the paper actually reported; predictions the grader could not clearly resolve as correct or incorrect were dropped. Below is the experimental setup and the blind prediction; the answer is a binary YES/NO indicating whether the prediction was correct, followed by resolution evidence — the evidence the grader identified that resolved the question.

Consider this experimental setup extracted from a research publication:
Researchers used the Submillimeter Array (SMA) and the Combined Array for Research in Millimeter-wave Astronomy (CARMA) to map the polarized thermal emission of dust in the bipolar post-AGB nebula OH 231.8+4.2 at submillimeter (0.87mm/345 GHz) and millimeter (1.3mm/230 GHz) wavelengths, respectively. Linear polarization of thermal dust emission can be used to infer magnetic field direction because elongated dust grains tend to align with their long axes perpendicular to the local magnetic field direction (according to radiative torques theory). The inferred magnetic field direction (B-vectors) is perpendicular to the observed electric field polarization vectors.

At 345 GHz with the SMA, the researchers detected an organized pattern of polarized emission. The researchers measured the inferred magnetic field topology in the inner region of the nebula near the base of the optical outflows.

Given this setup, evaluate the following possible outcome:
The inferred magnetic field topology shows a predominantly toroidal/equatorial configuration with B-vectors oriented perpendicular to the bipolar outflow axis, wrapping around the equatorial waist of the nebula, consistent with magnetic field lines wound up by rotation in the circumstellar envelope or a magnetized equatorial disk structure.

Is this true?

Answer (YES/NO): NO